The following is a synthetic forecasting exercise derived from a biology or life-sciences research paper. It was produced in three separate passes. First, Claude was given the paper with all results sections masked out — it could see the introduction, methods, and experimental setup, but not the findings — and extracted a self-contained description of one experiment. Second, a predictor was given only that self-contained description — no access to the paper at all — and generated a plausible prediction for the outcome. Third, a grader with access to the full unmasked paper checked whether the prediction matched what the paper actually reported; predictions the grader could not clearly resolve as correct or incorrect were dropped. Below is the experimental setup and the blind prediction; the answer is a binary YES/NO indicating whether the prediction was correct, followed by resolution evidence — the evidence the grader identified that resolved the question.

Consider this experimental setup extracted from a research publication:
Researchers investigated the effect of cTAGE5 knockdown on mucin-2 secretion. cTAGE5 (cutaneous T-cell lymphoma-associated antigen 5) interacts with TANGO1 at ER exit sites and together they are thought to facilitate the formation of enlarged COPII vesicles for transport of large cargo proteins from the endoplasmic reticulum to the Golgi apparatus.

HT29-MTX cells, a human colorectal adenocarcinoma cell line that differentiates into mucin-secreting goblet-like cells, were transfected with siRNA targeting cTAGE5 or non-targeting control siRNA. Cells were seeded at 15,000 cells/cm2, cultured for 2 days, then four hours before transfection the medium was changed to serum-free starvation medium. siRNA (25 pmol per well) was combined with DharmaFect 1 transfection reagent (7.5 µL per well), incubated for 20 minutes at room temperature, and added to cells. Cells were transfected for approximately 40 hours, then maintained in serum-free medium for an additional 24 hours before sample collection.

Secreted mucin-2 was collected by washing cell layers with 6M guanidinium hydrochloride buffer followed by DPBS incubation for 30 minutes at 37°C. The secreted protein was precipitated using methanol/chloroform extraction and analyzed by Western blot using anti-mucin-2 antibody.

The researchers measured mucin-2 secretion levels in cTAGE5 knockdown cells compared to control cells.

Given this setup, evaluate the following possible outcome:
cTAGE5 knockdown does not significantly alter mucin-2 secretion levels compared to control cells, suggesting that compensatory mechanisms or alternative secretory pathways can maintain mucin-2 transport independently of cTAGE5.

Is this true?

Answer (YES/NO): NO